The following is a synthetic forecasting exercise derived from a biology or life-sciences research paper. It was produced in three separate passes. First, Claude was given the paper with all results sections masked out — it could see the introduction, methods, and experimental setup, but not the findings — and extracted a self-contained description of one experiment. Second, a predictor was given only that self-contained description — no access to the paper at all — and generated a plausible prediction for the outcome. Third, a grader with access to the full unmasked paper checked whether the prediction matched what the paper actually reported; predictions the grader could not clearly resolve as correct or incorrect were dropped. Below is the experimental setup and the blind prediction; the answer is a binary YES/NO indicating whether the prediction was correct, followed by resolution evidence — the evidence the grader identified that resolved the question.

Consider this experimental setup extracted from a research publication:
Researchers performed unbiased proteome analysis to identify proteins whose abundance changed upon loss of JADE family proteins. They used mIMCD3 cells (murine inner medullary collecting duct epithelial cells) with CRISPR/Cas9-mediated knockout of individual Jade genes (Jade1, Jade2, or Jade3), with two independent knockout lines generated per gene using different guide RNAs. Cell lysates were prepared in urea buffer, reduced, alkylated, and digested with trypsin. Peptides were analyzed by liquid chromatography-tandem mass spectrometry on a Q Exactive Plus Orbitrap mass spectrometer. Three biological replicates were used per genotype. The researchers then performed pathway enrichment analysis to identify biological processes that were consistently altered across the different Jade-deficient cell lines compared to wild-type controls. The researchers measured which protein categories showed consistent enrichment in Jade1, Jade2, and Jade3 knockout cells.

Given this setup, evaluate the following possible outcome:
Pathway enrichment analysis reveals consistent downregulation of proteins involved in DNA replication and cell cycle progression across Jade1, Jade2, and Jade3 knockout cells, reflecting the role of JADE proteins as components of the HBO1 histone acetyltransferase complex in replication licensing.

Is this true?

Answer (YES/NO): NO